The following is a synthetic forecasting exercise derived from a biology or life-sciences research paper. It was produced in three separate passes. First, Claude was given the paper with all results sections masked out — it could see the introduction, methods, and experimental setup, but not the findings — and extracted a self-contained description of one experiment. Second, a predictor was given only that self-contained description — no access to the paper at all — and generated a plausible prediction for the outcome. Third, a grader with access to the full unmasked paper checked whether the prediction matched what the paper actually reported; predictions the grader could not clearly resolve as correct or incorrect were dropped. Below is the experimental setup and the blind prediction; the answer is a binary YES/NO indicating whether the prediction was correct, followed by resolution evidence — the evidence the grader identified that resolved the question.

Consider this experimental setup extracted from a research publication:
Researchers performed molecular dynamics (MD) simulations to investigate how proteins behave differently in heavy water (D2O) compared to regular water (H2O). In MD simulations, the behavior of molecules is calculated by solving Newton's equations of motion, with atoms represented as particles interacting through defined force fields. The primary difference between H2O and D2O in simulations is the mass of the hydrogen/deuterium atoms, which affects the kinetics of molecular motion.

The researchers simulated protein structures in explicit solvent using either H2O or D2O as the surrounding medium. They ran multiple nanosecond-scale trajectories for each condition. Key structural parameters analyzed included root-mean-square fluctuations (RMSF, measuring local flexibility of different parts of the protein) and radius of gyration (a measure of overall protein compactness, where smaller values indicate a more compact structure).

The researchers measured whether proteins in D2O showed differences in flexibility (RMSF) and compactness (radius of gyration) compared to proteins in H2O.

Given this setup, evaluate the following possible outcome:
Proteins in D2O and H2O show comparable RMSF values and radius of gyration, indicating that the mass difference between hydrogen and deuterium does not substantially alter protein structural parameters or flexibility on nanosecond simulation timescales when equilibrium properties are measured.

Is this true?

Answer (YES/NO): NO